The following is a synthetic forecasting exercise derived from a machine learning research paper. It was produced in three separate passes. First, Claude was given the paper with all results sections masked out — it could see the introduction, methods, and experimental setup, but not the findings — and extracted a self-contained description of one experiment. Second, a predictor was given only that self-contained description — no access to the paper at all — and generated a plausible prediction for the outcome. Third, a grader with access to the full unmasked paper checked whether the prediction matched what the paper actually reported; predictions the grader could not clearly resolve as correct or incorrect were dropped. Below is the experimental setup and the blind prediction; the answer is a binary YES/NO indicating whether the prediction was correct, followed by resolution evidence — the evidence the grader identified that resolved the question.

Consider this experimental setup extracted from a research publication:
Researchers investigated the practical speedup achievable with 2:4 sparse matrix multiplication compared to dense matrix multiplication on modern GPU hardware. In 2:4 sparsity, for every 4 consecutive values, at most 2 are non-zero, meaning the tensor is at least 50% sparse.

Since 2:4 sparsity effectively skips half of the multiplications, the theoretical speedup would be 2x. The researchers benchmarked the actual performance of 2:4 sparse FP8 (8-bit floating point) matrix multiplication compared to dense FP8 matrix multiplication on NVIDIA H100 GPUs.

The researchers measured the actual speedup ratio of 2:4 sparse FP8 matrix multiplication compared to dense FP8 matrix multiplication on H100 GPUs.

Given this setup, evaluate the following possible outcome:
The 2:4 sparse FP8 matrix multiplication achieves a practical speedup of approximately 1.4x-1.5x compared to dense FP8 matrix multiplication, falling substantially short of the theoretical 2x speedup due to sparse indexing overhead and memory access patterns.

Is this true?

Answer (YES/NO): NO